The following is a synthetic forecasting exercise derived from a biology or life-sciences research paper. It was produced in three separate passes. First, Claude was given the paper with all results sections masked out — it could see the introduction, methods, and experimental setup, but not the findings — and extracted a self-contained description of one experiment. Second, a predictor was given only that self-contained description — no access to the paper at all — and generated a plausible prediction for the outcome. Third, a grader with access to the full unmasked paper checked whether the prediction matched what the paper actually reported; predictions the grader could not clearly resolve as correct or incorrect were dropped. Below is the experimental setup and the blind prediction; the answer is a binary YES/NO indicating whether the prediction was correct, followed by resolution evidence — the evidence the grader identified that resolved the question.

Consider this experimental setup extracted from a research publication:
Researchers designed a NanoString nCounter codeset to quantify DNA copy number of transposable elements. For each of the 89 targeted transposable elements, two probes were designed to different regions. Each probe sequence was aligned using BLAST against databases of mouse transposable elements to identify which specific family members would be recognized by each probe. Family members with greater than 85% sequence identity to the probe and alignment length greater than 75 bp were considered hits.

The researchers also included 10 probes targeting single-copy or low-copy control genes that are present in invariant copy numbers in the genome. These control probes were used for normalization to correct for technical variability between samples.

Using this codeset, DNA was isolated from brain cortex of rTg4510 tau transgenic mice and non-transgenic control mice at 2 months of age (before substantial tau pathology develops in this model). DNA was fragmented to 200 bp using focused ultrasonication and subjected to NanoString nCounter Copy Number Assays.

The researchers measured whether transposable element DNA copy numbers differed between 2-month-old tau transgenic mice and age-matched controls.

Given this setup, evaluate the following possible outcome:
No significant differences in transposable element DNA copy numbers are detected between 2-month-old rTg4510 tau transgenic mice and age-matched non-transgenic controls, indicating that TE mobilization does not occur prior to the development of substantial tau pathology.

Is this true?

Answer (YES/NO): NO